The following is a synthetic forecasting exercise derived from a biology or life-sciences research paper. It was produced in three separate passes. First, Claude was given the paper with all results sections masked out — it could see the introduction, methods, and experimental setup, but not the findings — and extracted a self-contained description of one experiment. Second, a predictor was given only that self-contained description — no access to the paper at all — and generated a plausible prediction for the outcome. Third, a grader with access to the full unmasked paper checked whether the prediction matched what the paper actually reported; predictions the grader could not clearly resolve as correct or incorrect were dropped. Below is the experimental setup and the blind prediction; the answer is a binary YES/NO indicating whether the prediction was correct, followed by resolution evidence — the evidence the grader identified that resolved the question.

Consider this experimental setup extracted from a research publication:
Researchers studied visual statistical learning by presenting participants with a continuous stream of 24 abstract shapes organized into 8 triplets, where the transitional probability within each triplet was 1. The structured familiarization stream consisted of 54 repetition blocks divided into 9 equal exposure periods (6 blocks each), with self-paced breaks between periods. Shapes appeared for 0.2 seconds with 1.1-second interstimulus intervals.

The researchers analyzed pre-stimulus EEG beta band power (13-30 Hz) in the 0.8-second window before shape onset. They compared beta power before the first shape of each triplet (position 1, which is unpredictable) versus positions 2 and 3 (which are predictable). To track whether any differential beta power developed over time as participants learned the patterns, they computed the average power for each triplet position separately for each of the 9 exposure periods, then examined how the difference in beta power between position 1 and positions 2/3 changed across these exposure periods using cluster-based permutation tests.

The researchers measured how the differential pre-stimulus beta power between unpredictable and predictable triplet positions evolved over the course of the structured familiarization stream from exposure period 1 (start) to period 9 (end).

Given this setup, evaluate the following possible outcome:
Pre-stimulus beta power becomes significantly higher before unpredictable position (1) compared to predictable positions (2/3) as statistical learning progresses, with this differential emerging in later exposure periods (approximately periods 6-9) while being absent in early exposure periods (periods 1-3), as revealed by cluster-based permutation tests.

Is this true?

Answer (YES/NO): NO